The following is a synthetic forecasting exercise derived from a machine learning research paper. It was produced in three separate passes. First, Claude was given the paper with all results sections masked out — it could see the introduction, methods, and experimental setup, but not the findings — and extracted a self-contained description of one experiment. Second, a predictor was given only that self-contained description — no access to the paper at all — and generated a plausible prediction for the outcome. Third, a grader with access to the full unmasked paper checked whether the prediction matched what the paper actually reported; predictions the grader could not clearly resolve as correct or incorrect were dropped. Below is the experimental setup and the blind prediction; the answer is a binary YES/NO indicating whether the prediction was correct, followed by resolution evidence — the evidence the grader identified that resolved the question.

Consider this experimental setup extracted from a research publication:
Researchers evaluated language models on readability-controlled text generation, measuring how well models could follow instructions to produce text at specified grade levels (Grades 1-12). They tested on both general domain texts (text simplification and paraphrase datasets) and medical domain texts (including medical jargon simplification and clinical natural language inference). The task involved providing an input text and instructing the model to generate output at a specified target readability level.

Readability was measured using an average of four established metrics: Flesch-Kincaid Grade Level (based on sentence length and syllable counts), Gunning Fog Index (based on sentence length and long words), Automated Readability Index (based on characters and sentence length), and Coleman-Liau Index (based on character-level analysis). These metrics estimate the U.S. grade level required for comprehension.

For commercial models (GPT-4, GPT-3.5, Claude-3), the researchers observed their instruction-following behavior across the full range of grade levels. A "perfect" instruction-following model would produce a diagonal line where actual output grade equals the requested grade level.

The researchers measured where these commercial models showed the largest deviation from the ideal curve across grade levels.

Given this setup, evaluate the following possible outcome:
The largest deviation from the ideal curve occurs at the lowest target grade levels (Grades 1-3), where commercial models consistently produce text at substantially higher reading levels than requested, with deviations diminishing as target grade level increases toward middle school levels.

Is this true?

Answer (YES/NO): NO